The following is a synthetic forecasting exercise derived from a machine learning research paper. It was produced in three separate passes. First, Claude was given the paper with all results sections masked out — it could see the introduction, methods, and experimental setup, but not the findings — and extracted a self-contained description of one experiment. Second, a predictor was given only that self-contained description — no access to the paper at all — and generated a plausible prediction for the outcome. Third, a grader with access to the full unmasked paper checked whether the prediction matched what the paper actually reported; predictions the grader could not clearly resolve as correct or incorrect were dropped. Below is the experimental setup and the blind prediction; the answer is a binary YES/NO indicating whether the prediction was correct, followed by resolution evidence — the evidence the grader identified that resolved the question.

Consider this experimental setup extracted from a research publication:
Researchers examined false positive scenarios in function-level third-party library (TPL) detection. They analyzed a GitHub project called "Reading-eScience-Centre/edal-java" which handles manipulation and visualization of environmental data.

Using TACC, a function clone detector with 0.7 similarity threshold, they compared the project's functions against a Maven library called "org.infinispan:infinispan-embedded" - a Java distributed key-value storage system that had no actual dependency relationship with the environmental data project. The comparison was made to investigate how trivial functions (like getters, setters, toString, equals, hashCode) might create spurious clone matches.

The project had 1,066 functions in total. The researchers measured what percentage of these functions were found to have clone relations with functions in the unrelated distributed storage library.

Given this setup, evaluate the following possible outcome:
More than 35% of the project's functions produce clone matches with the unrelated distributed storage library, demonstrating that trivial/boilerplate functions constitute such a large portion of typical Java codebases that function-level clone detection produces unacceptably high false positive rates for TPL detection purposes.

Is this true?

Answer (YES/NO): YES